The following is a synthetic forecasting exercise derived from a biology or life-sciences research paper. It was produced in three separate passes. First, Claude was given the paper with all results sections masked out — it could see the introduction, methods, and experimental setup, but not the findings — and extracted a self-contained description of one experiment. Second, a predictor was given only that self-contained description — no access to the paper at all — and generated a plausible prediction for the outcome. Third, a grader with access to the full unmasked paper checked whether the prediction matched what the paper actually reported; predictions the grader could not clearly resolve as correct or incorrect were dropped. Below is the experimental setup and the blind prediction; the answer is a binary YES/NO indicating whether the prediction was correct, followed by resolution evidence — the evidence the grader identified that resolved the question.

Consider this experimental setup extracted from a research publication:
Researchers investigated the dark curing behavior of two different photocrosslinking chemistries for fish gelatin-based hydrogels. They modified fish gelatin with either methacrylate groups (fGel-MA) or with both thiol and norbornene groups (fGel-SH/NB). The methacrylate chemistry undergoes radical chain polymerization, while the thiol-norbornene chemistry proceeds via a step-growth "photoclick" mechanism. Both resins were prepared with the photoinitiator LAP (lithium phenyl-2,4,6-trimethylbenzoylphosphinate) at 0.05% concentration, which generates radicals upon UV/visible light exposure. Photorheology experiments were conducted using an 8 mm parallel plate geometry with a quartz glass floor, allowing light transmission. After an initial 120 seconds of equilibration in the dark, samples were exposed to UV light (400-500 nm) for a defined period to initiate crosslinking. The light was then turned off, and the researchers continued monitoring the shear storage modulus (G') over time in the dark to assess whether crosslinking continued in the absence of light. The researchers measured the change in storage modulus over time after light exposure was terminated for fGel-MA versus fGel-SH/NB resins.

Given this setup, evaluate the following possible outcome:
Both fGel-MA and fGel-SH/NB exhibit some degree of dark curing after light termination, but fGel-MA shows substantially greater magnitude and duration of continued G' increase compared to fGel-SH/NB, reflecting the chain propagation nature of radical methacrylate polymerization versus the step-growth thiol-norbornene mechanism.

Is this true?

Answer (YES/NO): NO